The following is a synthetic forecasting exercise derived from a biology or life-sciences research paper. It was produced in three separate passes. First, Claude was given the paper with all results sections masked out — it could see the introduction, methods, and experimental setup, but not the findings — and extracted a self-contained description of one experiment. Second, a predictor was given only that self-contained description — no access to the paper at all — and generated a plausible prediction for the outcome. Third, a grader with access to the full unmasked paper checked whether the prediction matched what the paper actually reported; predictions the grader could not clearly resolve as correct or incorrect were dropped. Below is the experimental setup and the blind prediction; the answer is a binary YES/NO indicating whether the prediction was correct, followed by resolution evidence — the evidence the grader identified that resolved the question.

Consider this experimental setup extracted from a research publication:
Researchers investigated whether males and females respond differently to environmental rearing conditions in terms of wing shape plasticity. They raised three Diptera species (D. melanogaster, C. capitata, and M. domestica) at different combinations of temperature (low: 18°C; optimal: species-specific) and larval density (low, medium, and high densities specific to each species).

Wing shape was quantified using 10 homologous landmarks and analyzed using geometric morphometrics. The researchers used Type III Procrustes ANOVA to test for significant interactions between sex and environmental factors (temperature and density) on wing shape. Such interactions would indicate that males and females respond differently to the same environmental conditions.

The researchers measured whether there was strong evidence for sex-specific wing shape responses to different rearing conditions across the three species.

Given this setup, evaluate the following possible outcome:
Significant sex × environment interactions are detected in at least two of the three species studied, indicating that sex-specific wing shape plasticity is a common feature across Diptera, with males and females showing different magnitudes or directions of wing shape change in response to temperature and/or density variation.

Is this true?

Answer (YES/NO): NO